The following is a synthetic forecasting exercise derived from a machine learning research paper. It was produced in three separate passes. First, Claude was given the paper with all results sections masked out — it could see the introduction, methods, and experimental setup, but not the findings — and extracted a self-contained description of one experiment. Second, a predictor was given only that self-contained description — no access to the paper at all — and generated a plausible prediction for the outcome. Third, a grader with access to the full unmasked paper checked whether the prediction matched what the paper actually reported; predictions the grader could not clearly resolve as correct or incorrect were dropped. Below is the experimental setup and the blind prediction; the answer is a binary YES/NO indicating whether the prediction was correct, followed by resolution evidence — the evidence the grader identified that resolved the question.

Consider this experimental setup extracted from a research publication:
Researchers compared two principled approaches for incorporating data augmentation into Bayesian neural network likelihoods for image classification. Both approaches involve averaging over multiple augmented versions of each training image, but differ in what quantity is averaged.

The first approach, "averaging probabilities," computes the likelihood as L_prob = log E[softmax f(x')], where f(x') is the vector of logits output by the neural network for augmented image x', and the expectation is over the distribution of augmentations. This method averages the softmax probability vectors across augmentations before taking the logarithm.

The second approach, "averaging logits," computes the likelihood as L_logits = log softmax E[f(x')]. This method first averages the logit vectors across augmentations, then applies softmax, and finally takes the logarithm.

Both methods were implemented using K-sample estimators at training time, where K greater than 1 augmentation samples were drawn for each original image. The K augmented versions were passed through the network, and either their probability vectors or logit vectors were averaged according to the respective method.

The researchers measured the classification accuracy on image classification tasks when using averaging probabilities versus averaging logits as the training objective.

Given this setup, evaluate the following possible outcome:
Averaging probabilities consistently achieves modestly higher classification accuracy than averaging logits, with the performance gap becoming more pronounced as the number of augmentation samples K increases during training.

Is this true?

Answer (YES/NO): NO